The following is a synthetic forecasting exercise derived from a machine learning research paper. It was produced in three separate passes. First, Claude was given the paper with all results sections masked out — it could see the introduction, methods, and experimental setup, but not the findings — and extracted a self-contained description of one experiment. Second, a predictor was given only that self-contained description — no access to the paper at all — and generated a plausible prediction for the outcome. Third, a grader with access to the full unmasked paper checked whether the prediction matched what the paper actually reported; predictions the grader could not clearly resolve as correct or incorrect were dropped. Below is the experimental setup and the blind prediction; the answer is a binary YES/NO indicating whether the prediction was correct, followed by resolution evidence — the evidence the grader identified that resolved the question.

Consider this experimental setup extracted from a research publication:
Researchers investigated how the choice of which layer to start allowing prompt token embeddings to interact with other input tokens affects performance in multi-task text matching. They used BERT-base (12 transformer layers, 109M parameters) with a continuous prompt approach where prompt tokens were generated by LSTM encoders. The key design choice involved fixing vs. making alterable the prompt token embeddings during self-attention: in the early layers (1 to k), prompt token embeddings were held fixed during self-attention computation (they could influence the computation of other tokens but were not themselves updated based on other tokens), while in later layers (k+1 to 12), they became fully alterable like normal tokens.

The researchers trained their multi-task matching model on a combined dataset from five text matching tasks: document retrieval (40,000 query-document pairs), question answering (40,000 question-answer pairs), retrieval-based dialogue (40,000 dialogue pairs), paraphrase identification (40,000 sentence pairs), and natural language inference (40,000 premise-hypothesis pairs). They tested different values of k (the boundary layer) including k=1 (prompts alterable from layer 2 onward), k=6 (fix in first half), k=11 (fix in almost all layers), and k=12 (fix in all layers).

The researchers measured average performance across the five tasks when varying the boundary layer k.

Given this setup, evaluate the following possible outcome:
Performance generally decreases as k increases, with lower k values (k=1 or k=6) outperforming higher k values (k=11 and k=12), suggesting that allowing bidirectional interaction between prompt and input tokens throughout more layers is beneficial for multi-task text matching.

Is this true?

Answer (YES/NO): NO